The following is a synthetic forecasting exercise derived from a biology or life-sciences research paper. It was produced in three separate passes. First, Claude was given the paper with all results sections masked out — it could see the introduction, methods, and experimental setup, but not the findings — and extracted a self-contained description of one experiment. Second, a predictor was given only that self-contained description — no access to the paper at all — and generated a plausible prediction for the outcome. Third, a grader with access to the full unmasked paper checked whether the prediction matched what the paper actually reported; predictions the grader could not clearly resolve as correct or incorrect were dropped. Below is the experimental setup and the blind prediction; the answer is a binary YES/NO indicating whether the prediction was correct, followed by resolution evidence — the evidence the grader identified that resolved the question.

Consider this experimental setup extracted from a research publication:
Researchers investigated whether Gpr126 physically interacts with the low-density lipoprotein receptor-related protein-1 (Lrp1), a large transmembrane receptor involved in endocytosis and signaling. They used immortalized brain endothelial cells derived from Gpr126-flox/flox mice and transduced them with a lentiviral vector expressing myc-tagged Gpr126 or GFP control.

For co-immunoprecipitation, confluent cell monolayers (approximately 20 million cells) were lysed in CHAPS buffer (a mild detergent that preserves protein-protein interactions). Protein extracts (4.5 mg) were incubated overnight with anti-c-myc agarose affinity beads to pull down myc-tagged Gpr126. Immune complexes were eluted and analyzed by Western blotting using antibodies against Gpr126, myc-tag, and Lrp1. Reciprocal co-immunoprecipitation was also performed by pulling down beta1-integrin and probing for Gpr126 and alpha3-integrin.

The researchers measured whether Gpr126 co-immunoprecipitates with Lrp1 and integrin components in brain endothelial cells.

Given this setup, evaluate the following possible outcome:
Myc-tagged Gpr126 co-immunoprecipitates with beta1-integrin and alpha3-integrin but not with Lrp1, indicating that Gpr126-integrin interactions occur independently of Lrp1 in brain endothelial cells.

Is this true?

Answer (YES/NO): NO